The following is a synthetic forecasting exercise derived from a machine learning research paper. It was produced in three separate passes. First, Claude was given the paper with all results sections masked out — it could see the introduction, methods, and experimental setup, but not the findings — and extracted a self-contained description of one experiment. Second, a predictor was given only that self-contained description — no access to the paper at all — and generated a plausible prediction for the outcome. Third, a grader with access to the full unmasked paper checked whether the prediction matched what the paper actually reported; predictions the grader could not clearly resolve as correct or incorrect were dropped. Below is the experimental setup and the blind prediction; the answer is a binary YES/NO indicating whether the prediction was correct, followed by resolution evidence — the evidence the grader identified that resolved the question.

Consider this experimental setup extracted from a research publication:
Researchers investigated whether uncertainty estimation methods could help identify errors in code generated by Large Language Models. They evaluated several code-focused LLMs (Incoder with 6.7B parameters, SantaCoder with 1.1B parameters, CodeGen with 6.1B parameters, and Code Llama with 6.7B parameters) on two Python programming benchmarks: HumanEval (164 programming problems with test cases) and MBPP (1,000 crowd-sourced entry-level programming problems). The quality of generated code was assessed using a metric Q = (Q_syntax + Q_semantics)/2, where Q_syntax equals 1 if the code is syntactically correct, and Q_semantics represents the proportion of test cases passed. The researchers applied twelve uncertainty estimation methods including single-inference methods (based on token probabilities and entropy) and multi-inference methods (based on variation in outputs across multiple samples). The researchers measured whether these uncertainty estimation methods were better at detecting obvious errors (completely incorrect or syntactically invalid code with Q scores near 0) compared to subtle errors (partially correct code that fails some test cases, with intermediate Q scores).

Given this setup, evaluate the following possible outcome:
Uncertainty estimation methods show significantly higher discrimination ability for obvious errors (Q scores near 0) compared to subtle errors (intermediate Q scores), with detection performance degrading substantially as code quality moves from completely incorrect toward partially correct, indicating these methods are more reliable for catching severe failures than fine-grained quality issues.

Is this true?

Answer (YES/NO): YES